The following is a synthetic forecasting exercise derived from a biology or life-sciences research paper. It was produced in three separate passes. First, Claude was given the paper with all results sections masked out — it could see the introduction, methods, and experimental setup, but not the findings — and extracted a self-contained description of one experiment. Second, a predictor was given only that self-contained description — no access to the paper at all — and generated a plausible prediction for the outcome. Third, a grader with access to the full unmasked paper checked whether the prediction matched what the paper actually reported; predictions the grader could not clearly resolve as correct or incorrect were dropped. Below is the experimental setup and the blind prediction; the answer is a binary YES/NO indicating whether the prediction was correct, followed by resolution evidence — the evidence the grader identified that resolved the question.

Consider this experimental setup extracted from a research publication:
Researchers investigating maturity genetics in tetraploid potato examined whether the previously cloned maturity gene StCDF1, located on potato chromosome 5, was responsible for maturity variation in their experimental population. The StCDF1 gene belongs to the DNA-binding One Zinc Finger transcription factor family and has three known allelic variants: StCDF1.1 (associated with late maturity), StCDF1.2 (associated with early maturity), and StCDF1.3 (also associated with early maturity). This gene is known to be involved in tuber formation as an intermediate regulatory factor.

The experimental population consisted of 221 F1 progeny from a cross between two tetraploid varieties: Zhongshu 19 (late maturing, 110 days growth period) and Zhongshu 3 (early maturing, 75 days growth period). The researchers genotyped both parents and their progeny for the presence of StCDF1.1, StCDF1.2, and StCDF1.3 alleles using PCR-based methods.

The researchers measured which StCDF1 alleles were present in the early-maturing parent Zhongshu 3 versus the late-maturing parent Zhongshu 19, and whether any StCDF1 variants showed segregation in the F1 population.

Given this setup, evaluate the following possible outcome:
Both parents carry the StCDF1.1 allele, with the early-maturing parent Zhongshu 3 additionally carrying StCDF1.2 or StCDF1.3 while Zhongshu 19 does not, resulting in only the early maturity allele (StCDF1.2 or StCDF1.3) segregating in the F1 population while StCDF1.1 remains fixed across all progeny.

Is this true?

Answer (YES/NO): NO